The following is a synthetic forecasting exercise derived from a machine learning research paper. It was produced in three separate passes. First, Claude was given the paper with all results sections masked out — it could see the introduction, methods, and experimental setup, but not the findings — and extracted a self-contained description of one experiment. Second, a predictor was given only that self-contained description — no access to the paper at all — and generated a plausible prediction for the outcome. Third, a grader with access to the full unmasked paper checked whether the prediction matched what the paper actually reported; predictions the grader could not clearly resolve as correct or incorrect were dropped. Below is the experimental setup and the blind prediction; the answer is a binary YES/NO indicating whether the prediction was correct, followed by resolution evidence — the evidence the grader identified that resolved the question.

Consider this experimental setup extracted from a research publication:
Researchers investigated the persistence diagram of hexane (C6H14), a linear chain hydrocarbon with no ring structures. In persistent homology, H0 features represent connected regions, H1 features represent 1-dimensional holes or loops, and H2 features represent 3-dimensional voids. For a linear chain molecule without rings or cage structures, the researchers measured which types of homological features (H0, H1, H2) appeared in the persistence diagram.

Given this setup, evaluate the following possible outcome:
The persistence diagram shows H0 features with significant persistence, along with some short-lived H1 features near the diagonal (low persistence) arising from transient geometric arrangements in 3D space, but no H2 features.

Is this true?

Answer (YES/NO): NO